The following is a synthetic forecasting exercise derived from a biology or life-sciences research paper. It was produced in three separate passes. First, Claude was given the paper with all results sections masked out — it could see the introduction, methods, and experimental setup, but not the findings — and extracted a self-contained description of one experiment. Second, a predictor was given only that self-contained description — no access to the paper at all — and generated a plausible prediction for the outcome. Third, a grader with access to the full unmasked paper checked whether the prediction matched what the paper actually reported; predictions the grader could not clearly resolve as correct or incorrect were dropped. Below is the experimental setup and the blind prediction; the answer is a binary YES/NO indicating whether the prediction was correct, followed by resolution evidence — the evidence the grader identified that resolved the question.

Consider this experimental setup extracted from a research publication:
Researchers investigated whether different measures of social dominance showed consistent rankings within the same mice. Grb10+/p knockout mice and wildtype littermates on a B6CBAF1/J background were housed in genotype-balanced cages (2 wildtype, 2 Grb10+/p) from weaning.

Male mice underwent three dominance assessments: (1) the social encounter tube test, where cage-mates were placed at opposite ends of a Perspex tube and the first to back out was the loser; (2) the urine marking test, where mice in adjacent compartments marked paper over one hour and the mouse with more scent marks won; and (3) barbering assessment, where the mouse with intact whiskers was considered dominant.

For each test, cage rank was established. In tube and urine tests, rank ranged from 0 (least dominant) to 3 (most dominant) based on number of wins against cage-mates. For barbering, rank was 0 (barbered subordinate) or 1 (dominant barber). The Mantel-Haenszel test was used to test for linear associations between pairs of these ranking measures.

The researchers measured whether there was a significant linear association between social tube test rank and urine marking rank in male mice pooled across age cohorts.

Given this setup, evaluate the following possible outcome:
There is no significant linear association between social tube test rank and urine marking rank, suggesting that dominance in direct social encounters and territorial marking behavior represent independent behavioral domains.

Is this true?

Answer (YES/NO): YES